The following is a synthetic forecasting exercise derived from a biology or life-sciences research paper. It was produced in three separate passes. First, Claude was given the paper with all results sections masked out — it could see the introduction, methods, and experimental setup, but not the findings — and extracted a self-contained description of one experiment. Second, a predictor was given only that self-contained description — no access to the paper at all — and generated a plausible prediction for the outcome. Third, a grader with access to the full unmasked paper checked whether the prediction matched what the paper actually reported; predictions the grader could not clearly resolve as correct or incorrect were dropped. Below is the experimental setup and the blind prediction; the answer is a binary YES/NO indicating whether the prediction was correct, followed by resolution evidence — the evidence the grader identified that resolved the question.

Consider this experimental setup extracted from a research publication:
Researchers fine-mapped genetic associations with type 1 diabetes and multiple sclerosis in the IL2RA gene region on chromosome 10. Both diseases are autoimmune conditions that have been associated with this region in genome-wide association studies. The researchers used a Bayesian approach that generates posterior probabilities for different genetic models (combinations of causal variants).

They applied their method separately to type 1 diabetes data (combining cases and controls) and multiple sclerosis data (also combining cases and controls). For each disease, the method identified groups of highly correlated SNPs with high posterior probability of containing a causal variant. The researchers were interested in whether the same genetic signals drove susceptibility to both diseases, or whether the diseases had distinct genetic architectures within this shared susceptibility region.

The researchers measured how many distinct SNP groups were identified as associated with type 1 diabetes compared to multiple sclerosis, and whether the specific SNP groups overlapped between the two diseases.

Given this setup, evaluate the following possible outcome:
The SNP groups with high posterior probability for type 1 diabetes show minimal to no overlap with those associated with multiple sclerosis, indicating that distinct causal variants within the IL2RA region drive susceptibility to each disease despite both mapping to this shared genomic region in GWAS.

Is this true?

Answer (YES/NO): NO